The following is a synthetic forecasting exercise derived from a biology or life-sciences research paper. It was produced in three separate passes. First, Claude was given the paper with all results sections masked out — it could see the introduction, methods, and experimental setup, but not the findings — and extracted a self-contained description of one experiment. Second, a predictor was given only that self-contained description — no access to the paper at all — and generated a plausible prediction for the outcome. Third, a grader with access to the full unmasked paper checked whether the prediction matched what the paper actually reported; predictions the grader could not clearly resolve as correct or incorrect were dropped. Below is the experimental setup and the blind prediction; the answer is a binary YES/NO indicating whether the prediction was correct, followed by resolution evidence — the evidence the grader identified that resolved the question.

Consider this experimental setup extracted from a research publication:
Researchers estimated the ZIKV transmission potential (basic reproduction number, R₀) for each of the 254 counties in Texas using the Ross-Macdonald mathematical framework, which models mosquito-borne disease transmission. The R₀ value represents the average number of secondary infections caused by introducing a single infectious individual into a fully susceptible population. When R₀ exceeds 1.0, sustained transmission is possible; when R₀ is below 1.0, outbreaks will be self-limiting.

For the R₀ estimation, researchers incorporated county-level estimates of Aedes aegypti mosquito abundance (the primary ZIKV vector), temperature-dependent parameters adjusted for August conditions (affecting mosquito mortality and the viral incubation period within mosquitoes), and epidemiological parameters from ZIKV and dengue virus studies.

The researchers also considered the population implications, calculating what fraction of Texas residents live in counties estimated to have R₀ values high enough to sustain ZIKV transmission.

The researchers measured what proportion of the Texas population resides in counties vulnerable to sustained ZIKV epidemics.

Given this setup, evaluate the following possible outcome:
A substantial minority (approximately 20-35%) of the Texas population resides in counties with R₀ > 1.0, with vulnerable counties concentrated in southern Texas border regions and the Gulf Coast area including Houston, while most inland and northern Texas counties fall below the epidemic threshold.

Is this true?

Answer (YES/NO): NO